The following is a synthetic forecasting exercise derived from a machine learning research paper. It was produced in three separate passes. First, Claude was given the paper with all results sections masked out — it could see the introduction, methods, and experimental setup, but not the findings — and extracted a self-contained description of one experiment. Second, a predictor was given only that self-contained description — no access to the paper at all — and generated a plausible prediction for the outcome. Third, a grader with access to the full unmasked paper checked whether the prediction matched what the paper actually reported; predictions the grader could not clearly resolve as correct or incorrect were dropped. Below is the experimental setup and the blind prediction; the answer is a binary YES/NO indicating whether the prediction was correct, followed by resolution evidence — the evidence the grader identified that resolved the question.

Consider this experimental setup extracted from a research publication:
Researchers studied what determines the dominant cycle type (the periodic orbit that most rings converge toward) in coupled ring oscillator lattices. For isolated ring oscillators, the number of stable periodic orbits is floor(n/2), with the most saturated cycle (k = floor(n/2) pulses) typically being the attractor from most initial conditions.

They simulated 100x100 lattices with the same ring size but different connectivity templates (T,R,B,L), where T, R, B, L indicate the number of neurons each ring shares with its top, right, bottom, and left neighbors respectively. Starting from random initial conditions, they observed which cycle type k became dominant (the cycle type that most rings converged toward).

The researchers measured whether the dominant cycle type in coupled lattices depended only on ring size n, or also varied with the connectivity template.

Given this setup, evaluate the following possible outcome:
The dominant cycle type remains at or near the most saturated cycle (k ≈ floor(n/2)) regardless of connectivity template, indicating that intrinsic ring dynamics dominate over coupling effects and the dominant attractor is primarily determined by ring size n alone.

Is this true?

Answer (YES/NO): NO